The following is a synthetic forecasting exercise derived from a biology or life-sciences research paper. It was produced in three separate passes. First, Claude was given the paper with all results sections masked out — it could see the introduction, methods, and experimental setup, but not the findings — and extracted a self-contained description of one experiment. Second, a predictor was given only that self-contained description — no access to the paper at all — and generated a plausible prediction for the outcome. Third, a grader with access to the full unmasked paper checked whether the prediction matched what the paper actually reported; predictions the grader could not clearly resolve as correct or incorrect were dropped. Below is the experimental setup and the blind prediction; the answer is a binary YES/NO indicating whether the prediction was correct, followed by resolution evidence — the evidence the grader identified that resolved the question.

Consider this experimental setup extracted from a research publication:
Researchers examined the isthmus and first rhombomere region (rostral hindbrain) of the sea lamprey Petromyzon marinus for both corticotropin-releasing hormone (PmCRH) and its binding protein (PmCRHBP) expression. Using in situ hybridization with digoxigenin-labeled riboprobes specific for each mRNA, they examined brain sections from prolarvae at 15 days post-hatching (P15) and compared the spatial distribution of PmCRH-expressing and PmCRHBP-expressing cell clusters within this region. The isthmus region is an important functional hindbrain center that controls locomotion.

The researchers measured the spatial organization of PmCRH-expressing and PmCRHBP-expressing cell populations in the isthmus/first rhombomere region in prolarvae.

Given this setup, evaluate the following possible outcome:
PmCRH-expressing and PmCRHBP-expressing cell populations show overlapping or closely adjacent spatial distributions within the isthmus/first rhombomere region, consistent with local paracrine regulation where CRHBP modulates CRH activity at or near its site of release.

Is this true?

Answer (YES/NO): YES